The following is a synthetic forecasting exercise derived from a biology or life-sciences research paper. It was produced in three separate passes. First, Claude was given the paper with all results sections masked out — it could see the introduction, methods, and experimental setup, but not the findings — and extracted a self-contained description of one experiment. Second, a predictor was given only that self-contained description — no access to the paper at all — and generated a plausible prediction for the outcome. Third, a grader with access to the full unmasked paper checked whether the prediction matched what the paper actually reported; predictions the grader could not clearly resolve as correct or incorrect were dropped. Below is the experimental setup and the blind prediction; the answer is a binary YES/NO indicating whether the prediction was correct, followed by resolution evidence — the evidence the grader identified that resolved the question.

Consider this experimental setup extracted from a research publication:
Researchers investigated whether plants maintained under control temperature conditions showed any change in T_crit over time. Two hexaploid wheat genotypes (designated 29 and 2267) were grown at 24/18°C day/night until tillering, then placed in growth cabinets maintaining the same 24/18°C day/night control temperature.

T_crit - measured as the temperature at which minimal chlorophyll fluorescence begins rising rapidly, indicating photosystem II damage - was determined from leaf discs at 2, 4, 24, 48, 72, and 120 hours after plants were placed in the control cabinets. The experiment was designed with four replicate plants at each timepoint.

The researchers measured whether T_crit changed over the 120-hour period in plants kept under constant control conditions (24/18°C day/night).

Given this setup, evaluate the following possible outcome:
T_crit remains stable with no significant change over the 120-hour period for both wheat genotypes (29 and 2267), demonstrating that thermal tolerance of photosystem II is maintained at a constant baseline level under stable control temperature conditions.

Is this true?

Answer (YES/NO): YES